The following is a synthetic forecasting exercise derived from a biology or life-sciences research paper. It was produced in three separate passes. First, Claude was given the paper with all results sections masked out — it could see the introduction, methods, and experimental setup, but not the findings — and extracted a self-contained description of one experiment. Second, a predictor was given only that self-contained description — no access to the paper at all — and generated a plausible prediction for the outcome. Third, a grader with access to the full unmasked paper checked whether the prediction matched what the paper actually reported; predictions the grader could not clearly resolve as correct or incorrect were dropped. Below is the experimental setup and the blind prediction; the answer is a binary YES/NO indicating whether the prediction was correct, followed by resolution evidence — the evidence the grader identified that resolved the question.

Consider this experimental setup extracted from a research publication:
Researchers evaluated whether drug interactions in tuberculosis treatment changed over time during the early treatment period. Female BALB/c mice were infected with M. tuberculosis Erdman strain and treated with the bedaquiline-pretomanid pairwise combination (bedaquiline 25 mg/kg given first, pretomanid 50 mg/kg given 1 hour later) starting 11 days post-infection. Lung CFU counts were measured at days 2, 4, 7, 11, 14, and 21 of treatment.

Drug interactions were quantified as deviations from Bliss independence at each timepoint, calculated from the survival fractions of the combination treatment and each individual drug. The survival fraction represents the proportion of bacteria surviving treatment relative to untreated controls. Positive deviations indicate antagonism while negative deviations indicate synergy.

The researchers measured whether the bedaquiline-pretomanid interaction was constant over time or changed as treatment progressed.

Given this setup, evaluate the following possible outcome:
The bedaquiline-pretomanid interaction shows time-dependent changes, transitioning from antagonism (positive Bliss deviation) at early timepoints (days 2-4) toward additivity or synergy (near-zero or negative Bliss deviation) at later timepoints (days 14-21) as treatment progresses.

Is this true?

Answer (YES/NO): NO